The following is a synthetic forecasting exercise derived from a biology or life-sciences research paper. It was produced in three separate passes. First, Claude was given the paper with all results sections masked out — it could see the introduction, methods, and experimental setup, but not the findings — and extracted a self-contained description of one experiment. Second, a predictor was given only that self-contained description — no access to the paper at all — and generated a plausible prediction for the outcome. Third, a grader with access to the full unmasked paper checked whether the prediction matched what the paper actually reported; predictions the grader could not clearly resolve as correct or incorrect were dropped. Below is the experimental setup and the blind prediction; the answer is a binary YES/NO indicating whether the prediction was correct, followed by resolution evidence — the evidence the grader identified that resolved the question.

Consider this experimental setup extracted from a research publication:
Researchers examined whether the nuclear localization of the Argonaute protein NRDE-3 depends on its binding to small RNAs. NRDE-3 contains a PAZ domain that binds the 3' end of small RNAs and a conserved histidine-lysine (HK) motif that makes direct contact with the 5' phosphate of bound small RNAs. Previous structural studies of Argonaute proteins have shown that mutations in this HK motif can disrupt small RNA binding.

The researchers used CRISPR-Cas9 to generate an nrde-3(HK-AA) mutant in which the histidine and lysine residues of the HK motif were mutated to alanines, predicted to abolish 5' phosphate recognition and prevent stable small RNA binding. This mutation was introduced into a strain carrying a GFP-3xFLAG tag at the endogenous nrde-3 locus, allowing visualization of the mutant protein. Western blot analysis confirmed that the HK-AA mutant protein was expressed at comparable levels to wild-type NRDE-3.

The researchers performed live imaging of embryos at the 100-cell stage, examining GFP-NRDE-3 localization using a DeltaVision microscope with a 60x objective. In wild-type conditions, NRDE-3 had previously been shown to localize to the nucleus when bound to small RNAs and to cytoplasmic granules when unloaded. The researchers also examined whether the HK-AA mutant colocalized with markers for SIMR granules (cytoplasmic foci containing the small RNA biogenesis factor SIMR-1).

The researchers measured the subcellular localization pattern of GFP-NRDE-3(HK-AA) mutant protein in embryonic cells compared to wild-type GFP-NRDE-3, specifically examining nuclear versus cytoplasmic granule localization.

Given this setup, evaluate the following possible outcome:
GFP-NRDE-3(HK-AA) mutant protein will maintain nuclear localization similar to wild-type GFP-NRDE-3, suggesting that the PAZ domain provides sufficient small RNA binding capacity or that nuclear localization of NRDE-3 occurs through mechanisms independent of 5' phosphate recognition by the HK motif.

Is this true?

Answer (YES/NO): NO